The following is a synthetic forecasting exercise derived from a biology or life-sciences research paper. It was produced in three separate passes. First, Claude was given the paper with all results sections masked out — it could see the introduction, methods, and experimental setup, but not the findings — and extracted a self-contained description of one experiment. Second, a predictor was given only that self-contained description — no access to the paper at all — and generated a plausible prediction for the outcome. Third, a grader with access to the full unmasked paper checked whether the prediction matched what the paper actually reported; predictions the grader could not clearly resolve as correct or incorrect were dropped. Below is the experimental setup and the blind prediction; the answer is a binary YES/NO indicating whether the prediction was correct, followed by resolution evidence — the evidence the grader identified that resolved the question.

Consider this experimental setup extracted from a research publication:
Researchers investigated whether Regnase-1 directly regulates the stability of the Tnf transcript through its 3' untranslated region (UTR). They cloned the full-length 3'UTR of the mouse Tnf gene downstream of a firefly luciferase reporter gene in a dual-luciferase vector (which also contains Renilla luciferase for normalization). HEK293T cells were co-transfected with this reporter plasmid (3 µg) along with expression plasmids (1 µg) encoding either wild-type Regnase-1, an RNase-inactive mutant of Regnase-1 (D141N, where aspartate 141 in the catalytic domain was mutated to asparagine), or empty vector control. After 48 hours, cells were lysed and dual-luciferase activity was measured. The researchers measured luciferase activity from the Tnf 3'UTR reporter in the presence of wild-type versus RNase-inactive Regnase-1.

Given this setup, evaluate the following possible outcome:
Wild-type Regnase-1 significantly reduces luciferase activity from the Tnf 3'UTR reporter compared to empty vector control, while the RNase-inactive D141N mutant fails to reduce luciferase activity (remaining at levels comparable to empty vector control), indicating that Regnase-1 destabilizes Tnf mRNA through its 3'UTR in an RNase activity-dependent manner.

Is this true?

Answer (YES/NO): YES